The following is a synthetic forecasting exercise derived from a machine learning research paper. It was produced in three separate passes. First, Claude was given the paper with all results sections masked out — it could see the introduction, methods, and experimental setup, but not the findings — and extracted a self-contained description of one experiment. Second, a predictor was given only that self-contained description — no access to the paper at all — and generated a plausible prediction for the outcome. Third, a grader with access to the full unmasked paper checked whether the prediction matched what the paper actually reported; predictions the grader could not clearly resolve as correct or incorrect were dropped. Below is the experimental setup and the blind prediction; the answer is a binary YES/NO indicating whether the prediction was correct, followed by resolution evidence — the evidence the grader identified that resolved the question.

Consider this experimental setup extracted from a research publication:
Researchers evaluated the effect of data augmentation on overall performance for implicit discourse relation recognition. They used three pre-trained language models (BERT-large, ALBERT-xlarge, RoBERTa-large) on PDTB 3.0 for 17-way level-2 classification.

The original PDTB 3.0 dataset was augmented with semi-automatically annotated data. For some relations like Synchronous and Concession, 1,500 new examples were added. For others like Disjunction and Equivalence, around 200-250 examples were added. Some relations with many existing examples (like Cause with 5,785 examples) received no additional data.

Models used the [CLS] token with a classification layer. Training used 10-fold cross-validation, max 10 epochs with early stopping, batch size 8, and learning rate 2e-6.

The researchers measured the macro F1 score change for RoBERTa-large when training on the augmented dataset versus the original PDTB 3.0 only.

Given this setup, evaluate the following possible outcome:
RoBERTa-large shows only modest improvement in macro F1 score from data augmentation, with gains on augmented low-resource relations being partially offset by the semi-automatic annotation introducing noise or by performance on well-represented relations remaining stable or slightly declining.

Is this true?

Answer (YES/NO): NO